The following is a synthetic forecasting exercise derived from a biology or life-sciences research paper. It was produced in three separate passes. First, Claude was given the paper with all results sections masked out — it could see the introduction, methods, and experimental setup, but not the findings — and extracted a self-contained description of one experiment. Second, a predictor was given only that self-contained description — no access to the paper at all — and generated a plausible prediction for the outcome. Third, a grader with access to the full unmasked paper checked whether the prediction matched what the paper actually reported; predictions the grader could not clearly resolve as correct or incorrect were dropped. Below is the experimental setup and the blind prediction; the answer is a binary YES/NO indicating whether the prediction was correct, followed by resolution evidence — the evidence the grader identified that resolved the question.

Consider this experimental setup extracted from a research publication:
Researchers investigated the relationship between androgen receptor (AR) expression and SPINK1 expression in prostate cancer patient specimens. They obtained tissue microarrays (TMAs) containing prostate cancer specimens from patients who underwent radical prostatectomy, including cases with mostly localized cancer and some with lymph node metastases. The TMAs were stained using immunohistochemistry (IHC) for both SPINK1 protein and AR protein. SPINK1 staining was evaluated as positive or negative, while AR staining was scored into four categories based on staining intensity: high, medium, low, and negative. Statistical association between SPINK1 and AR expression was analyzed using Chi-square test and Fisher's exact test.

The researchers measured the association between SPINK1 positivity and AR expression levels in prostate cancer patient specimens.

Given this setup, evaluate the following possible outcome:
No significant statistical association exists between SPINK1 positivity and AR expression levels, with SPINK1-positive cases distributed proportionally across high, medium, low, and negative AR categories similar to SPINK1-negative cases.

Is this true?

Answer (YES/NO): NO